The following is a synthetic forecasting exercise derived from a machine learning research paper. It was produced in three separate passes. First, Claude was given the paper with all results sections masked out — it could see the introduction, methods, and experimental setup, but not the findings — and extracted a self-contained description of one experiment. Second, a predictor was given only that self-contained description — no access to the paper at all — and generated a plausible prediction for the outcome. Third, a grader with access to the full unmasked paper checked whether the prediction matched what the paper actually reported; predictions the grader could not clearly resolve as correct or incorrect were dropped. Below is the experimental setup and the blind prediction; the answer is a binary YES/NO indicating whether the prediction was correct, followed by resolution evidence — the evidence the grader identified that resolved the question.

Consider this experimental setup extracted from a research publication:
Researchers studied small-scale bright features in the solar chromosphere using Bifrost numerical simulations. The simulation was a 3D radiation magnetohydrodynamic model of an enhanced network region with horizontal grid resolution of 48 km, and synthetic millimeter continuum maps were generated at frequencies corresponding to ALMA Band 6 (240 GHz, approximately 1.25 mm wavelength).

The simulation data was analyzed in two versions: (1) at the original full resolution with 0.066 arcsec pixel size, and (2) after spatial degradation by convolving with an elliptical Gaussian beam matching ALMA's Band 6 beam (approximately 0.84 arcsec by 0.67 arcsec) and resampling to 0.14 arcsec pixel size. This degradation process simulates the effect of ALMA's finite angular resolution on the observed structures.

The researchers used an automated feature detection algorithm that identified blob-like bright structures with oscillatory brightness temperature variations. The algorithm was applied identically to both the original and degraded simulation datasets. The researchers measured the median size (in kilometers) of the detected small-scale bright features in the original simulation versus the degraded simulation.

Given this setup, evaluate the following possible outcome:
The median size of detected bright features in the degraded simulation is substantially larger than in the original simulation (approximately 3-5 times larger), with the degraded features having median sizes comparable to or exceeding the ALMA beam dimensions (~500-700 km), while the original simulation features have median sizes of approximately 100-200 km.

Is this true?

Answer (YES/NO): NO